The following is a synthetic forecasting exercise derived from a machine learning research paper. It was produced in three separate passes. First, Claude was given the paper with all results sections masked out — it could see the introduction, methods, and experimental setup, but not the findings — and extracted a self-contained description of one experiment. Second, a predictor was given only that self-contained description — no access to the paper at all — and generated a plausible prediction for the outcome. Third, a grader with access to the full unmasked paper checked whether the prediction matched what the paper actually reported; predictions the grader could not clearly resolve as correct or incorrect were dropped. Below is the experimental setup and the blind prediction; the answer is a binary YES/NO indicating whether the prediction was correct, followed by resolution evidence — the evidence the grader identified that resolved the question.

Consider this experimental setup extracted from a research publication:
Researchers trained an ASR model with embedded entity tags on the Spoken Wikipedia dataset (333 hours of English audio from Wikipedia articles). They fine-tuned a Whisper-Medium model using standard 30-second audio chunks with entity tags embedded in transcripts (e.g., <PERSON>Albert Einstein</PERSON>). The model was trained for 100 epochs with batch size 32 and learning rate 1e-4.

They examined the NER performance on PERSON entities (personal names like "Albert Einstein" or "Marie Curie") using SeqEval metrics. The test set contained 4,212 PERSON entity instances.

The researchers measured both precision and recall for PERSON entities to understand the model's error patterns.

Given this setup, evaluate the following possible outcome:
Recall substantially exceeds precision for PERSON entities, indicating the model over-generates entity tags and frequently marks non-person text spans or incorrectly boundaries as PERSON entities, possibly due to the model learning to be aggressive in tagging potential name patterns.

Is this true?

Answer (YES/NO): YES